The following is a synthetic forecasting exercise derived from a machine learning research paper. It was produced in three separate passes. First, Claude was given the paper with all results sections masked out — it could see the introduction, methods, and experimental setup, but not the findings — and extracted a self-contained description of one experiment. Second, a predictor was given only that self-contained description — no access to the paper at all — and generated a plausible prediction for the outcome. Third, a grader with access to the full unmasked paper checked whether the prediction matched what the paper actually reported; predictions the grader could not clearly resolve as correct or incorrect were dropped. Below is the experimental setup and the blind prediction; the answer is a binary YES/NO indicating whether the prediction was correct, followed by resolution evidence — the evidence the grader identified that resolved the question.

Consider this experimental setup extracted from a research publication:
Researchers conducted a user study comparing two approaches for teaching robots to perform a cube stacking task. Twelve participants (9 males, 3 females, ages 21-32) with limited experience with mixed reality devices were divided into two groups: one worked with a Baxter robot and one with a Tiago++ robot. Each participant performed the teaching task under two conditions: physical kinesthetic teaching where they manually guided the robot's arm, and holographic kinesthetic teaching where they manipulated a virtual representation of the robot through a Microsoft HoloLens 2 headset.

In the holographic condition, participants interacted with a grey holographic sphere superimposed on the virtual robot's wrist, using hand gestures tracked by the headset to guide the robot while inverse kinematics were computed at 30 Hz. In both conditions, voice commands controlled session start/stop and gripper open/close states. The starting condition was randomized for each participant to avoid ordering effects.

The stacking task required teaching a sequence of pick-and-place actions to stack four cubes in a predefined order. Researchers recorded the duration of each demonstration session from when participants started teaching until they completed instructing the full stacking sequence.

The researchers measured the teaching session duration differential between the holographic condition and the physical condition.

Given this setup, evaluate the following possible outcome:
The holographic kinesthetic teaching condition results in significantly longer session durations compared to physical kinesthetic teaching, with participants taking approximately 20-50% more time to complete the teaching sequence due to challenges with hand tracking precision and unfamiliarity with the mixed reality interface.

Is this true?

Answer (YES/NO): YES